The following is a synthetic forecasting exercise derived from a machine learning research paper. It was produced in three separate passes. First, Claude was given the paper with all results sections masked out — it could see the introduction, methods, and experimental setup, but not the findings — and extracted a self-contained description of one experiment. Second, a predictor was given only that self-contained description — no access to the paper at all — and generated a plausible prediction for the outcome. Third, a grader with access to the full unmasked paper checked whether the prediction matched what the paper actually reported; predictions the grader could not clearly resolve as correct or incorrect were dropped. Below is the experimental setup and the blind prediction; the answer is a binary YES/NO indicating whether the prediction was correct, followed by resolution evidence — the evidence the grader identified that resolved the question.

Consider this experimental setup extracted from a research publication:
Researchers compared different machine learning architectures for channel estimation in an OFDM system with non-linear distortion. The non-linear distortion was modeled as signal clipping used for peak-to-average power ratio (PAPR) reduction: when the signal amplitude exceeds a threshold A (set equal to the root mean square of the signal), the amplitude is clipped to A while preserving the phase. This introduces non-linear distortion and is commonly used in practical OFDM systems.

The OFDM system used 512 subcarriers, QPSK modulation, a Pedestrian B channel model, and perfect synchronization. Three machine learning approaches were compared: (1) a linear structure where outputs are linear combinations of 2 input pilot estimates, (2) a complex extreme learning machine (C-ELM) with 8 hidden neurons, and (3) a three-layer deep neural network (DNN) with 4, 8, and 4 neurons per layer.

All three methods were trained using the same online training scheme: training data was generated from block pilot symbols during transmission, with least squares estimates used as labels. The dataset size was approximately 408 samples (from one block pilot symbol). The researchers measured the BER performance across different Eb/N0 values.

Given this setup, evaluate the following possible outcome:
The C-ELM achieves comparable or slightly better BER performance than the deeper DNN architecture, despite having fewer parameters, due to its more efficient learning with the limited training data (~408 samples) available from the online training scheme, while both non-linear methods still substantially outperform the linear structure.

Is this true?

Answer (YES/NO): NO